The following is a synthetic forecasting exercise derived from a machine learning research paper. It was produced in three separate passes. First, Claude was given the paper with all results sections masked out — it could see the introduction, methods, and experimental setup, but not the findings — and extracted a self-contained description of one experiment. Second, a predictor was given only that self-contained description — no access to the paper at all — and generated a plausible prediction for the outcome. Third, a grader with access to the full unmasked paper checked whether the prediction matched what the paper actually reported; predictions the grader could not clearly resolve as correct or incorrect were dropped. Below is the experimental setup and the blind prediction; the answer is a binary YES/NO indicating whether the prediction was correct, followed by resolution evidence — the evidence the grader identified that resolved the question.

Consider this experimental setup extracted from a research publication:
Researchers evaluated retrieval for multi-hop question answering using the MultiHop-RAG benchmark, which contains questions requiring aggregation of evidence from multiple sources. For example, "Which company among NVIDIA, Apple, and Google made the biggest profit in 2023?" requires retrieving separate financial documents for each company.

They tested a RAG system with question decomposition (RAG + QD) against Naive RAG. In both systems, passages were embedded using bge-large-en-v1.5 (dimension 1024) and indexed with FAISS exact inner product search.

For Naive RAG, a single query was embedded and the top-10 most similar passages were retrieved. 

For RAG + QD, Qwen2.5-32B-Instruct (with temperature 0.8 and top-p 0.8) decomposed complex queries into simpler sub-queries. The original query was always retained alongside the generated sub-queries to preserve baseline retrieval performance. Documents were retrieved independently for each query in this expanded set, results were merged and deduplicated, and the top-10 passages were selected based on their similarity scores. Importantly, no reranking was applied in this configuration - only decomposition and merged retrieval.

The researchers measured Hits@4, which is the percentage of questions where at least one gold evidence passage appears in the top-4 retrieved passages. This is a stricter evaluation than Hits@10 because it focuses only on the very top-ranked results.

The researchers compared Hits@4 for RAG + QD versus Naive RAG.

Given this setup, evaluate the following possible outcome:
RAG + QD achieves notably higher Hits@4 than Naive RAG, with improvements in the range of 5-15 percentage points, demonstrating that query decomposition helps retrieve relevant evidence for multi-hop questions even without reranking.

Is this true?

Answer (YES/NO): NO